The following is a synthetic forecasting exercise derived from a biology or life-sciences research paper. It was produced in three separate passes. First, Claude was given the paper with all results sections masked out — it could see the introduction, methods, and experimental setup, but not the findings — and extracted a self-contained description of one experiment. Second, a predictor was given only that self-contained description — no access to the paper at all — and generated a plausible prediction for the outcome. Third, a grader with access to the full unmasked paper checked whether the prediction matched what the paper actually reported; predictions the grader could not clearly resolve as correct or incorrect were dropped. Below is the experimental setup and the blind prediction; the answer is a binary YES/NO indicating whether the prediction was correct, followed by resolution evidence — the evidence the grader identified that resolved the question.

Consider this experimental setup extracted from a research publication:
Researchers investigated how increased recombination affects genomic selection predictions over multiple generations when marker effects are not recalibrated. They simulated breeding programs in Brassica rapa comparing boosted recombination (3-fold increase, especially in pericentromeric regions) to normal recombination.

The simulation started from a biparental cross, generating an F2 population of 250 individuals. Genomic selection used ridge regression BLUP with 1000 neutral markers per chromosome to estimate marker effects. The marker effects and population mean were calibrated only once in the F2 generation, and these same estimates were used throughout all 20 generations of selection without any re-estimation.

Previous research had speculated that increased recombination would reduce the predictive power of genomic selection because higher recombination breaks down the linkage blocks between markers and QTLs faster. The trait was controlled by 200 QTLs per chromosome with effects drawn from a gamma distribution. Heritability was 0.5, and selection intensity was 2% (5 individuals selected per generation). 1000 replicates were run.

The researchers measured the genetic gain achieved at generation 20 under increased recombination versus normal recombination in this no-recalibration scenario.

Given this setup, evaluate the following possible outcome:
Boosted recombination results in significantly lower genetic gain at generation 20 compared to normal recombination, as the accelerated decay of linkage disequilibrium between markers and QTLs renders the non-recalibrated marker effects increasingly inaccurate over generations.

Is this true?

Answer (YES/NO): NO